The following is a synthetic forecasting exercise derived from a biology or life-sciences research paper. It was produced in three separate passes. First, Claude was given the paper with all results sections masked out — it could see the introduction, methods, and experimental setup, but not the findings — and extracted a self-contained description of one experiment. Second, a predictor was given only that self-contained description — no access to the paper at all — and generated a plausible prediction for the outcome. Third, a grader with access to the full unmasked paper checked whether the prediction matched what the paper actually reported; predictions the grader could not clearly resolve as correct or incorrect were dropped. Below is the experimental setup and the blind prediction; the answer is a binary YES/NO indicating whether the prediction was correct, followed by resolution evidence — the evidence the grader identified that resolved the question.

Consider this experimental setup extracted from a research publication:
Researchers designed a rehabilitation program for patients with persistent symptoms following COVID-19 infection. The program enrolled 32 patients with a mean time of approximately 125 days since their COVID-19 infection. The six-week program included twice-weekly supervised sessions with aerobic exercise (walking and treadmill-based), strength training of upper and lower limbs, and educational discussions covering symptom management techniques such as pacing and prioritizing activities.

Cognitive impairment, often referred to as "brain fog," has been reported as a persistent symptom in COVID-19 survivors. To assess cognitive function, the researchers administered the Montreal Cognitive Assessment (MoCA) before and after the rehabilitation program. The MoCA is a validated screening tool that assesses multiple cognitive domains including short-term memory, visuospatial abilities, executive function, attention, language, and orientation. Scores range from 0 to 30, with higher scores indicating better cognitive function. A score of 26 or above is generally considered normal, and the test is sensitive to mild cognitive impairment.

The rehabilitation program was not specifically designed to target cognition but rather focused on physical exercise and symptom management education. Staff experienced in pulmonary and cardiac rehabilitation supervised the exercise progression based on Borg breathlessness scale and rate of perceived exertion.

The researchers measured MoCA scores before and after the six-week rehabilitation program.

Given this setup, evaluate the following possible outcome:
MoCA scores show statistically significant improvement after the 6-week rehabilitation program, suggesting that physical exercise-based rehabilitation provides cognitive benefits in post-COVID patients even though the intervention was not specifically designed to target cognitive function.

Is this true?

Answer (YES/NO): YES